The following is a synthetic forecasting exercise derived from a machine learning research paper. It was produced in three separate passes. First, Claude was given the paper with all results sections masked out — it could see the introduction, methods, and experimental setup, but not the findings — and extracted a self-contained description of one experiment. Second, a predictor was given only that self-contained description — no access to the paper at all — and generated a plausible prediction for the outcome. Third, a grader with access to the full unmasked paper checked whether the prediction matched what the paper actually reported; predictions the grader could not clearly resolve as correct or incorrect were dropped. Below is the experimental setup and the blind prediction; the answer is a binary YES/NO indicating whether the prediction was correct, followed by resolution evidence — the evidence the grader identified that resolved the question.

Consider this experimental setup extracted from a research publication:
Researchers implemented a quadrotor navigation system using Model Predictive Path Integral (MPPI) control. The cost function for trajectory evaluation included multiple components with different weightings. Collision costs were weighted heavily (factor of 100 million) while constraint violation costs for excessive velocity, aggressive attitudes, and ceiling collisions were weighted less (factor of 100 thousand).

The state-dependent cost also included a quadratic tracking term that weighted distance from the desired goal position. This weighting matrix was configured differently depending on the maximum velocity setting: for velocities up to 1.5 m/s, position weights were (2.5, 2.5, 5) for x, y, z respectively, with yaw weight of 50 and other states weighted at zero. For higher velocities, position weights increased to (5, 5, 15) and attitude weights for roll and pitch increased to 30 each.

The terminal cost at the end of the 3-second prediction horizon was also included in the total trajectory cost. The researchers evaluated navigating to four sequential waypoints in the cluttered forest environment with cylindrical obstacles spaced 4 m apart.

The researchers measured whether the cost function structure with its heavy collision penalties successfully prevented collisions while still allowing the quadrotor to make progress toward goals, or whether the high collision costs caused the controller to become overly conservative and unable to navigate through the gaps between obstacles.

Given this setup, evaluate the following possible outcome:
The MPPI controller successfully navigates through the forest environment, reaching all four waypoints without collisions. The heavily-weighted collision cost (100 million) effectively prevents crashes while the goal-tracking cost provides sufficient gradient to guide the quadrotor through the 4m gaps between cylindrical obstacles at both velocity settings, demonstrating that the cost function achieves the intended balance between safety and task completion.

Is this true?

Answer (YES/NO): YES